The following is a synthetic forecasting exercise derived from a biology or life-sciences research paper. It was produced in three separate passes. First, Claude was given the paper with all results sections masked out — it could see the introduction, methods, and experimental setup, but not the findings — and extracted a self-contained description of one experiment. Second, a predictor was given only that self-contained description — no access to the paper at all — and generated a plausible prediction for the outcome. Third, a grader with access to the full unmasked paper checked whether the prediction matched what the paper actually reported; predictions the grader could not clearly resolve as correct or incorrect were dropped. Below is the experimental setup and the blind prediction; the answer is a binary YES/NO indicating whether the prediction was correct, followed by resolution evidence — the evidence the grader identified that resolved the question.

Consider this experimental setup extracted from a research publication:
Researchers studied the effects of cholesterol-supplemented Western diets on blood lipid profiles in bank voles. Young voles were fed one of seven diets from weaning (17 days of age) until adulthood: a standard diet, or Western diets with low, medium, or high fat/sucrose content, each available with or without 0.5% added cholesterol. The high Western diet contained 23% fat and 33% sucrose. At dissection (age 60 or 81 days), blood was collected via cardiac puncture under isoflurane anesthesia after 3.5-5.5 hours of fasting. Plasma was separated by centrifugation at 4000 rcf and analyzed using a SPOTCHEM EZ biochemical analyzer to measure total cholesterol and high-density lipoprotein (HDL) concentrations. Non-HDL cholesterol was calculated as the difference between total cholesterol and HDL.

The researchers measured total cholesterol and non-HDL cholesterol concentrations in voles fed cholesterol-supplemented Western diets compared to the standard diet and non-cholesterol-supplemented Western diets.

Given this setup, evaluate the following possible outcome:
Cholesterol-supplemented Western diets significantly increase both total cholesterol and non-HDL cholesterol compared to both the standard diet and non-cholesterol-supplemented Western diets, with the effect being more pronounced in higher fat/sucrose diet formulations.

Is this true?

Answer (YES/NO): NO